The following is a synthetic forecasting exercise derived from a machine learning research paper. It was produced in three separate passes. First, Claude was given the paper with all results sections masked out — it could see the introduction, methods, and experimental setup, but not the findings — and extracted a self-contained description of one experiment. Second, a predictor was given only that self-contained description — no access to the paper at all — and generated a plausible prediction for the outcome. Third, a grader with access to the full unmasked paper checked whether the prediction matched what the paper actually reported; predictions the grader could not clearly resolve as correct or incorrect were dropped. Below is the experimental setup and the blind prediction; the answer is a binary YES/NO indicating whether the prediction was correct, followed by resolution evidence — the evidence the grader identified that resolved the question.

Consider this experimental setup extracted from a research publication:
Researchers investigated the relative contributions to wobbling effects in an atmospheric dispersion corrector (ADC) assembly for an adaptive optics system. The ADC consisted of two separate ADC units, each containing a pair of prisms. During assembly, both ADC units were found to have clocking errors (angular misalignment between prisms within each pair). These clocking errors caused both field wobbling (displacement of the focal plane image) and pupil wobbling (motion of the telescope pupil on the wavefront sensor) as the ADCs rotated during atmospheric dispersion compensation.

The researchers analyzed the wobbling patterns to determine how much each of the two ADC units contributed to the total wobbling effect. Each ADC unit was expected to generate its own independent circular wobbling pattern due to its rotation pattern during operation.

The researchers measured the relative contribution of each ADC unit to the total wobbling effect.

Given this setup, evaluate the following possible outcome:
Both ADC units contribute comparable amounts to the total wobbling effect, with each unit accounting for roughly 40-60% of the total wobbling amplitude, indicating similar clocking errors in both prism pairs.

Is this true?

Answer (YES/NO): YES